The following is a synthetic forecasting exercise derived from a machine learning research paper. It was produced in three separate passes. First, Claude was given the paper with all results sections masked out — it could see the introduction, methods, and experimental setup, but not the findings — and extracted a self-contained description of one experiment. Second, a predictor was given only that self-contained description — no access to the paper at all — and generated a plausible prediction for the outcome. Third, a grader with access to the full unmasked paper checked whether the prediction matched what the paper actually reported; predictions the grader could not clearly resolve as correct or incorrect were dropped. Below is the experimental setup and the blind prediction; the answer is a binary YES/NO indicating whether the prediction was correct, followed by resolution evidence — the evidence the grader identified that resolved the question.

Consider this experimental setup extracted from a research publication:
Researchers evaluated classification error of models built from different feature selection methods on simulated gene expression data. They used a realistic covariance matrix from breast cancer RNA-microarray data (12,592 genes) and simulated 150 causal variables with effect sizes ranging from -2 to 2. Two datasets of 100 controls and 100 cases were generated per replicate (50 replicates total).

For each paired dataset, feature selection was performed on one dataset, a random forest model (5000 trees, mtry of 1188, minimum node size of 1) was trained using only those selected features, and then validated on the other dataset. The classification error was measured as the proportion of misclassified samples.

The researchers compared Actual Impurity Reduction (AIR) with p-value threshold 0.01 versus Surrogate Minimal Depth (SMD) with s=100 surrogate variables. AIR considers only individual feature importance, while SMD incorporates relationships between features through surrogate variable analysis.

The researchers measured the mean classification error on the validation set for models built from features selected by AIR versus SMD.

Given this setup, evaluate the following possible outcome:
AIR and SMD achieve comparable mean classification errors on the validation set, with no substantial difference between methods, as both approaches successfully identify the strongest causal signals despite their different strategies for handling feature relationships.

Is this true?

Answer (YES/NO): YES